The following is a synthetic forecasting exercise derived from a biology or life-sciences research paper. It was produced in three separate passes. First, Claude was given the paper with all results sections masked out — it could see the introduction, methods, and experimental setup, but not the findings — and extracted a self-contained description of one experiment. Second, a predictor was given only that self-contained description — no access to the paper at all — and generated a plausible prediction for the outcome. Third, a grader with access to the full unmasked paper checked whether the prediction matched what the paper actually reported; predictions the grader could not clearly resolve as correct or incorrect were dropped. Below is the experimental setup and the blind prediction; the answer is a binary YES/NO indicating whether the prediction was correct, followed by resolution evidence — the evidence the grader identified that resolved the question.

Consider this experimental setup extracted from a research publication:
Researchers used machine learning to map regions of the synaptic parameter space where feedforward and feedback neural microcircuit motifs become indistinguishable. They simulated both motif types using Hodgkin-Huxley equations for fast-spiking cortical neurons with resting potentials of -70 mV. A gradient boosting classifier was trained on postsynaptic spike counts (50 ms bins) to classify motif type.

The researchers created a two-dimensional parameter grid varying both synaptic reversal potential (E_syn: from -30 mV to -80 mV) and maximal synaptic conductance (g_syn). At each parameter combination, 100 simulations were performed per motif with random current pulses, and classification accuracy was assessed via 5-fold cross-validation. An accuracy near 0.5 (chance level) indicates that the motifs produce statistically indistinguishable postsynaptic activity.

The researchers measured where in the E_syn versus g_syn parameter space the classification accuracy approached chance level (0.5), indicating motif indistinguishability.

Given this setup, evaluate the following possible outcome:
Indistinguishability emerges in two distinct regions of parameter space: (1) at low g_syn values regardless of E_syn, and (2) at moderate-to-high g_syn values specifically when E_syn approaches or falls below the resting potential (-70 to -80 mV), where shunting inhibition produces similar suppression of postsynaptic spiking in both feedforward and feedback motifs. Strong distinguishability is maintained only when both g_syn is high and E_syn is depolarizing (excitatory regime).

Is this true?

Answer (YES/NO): YES